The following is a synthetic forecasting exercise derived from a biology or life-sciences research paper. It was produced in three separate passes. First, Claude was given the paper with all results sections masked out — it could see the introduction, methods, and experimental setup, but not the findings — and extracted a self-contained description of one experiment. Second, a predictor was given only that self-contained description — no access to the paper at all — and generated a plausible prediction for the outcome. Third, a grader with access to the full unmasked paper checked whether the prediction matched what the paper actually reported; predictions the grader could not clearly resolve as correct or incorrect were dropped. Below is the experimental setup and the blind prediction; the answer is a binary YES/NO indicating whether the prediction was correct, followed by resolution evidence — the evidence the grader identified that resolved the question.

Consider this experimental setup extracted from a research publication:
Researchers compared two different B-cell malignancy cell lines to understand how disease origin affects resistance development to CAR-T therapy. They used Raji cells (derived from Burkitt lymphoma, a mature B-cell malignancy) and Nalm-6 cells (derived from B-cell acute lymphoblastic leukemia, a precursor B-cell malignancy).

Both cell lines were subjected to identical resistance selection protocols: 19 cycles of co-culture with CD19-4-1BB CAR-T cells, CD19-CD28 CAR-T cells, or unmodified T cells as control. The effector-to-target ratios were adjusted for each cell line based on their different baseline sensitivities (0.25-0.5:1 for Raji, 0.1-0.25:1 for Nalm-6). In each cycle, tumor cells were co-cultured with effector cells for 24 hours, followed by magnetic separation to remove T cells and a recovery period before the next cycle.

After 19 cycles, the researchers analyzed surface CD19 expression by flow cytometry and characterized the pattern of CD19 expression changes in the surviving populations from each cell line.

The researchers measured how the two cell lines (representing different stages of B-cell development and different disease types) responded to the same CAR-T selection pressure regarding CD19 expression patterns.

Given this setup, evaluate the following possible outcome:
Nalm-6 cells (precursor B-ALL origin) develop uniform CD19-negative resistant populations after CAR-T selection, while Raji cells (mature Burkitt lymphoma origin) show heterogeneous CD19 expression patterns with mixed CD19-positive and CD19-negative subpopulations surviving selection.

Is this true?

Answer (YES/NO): NO